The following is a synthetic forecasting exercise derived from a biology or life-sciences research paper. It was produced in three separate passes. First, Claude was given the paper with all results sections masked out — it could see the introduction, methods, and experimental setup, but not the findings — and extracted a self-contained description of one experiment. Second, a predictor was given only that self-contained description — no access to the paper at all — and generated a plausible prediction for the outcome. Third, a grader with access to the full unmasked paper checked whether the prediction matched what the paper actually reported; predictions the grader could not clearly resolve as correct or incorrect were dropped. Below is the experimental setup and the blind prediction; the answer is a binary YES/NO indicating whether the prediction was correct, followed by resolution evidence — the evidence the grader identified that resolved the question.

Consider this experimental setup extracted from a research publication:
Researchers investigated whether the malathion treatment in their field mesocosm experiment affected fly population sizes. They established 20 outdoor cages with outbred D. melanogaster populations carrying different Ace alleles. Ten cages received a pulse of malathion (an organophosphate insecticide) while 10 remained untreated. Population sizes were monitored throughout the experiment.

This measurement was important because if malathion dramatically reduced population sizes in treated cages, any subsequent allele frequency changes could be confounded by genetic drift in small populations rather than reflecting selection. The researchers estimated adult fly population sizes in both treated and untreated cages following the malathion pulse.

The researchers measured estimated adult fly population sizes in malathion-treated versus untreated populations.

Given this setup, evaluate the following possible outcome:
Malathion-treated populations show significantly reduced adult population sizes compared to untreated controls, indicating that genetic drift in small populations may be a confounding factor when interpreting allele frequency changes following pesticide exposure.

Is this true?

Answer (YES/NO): NO